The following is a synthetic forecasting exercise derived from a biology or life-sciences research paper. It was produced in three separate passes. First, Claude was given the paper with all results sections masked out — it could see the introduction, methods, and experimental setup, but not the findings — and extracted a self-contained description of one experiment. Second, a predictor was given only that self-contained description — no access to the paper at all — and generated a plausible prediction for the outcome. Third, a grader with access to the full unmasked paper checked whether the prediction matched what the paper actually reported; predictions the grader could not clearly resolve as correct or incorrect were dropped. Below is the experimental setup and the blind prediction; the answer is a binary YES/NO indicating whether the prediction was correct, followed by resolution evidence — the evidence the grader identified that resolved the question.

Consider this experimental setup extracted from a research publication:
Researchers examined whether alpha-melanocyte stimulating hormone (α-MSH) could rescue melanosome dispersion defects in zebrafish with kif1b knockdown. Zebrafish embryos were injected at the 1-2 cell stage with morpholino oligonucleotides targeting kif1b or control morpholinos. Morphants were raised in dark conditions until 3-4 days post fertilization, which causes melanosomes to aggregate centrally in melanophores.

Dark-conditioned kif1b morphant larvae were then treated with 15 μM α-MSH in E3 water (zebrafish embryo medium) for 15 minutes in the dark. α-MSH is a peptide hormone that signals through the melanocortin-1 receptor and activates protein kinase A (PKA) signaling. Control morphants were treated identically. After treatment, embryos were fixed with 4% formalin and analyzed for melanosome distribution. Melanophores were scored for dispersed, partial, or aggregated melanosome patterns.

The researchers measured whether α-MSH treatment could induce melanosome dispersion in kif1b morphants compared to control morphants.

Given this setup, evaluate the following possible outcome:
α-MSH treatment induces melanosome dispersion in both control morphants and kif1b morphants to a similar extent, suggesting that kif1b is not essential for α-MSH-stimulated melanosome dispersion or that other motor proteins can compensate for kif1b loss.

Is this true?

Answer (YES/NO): NO